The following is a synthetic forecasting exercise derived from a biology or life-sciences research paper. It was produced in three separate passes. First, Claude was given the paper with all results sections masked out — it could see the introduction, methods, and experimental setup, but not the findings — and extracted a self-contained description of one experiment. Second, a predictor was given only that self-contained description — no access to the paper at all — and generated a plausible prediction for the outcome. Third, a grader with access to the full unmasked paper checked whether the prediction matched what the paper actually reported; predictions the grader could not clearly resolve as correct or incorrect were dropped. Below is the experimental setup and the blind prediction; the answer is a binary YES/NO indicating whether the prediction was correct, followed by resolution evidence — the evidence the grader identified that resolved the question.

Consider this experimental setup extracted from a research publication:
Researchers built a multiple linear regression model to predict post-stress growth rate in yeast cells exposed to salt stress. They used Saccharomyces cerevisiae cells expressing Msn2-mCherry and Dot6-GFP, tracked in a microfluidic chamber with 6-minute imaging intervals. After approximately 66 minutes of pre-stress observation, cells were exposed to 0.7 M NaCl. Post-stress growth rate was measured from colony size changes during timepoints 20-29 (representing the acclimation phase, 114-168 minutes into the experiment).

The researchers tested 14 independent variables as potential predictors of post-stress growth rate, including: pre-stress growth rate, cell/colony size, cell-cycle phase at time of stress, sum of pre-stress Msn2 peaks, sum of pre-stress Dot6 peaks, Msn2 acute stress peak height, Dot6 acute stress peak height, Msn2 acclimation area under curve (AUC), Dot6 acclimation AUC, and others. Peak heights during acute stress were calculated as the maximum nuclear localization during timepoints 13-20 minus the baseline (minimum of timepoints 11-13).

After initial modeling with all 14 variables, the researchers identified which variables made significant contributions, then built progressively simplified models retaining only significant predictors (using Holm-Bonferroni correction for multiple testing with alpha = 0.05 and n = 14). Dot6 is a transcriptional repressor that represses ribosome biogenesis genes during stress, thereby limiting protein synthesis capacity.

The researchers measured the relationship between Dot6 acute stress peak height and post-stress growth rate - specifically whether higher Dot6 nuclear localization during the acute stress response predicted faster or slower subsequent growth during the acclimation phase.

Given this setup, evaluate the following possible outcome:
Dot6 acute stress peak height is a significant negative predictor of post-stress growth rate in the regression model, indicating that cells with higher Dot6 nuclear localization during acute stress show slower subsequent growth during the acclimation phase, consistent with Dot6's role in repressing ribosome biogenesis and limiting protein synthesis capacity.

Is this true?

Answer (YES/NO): NO